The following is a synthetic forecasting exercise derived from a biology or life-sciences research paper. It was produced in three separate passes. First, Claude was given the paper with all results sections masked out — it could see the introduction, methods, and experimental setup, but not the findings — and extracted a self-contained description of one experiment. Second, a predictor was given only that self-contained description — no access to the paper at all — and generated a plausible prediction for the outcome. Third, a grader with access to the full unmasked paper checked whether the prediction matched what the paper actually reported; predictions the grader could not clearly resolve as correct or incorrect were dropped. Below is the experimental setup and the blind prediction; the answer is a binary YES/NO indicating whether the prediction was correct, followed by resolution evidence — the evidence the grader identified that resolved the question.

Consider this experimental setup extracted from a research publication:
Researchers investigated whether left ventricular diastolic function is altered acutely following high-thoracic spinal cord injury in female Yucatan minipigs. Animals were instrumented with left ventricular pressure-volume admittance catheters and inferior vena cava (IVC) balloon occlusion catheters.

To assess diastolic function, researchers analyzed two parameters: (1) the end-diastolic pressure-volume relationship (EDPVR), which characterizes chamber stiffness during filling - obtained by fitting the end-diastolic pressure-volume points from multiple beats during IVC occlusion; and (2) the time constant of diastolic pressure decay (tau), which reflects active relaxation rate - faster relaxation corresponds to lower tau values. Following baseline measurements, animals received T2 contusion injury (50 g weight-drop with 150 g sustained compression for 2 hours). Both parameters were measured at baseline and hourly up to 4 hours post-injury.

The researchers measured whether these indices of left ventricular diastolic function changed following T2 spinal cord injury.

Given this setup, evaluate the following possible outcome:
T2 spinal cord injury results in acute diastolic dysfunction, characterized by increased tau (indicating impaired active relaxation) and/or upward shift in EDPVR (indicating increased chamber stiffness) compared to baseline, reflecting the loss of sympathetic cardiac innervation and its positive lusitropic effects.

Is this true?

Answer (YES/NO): NO